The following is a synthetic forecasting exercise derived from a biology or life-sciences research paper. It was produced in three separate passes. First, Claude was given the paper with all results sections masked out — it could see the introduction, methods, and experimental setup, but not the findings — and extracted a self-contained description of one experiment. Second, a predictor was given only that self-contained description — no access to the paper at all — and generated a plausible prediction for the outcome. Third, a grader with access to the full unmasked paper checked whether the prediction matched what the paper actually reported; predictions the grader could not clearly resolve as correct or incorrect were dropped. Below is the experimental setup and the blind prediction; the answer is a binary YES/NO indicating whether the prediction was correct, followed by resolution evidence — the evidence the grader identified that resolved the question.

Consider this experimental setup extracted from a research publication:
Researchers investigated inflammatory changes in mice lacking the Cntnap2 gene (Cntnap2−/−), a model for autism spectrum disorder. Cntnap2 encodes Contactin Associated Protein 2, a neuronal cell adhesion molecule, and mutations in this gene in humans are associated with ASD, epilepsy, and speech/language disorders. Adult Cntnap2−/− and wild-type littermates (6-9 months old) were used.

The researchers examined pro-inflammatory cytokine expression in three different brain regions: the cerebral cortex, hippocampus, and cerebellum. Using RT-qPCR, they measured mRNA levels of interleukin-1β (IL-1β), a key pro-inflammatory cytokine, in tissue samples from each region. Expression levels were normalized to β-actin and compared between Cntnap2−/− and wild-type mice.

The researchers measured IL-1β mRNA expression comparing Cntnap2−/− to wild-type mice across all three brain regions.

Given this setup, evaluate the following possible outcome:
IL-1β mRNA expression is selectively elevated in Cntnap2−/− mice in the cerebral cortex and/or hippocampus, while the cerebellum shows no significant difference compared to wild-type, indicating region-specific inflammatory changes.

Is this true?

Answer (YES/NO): NO